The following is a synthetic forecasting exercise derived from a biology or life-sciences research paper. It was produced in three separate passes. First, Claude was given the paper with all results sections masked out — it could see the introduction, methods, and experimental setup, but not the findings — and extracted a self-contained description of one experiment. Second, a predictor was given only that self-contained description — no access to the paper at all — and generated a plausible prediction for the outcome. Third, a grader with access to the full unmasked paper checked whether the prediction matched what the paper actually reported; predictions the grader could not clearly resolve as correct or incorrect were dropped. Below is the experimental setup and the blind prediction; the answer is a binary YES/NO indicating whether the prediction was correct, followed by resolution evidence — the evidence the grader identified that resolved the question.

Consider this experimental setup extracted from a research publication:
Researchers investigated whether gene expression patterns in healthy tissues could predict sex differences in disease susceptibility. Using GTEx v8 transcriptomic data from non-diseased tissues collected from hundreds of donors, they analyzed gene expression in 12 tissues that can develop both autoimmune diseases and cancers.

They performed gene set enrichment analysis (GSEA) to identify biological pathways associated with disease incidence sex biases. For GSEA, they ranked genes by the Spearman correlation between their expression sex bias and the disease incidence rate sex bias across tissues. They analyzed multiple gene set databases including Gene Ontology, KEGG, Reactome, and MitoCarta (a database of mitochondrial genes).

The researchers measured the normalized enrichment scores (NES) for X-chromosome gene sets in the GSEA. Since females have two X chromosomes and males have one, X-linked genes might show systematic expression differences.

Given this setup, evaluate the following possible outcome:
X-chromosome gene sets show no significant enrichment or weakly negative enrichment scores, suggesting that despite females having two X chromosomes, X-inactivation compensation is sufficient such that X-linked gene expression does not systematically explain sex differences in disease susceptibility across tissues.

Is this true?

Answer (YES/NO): YES